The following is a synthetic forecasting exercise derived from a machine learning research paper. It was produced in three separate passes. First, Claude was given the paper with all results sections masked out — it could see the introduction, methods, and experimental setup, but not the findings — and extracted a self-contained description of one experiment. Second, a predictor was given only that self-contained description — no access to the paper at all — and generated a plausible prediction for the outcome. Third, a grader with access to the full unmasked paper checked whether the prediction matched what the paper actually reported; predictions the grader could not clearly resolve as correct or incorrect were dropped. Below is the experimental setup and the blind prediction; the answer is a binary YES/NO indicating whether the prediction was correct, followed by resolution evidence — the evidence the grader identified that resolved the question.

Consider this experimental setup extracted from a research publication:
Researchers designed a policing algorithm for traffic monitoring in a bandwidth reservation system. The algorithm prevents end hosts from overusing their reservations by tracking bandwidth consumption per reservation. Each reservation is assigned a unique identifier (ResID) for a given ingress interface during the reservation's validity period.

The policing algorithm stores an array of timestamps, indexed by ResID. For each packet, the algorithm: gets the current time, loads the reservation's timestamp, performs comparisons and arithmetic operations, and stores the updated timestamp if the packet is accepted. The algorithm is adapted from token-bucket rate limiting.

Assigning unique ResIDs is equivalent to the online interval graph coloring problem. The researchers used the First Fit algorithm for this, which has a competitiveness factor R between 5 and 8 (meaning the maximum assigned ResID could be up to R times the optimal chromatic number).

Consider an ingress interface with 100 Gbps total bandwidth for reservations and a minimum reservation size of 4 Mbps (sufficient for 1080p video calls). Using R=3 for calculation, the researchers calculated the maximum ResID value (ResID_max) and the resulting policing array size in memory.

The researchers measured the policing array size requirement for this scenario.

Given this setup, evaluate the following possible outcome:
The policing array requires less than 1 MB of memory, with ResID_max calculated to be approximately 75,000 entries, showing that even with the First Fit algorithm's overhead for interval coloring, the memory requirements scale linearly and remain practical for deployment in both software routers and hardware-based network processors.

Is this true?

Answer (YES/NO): YES